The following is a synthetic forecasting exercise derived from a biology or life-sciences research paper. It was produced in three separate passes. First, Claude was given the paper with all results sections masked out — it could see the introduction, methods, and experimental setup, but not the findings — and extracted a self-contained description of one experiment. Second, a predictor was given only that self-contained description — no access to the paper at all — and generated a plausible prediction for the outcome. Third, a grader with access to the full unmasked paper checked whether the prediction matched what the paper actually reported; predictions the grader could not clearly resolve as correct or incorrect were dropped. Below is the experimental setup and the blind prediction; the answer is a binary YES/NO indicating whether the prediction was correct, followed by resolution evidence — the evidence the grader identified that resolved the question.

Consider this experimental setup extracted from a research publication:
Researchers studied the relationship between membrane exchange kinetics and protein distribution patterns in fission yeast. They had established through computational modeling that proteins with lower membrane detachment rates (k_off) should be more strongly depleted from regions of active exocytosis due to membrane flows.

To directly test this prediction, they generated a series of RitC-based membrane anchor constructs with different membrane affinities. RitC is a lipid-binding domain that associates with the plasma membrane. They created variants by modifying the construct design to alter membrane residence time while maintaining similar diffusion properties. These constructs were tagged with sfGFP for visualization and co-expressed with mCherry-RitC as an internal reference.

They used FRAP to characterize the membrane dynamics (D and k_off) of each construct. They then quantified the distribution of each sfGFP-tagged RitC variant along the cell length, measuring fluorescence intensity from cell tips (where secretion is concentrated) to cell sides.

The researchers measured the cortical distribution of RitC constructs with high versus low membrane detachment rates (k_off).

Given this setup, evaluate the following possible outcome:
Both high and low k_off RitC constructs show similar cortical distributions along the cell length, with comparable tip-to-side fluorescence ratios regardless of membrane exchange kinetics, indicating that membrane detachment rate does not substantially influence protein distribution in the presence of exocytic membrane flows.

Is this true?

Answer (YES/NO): NO